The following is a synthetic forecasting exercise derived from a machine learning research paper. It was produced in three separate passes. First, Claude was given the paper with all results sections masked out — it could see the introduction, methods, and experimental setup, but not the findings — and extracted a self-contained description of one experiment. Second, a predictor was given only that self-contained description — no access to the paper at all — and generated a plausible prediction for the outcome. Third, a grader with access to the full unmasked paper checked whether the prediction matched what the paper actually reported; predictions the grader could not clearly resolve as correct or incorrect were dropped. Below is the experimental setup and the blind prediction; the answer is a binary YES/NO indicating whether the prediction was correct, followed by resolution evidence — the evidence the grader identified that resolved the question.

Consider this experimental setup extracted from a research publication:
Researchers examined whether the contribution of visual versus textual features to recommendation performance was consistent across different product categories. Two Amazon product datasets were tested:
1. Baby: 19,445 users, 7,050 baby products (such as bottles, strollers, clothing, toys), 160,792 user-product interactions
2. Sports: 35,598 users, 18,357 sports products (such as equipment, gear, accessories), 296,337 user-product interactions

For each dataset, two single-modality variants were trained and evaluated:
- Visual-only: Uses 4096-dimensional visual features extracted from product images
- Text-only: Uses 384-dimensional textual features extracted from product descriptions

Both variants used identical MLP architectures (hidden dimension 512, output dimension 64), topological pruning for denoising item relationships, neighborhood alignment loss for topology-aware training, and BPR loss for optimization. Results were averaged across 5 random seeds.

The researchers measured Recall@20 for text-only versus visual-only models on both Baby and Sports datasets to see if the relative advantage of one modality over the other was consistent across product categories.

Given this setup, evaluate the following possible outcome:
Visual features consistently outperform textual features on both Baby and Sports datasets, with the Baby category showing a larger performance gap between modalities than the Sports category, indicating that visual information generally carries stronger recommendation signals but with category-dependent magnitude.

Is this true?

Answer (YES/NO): NO